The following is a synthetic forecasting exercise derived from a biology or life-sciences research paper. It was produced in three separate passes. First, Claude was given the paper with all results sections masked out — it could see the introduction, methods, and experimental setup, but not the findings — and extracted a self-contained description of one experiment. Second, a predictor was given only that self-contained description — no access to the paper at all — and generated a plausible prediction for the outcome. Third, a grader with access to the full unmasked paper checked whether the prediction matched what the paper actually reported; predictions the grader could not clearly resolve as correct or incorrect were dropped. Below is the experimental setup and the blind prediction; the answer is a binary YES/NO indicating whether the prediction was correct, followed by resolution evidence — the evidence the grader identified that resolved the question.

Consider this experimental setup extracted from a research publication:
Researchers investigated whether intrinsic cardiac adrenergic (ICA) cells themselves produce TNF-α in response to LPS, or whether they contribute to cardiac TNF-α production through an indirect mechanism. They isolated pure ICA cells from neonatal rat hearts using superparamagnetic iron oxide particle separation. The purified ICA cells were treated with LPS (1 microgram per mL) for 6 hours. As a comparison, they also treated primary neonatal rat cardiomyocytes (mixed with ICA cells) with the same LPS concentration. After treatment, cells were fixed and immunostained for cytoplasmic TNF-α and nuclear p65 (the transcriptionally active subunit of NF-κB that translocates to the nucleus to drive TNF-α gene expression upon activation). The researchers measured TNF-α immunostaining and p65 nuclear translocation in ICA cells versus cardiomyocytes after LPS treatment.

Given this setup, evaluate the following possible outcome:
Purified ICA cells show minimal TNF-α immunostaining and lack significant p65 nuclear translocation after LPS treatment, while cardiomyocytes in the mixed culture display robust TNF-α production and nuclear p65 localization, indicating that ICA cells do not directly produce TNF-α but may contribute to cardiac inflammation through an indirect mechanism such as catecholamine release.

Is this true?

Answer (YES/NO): YES